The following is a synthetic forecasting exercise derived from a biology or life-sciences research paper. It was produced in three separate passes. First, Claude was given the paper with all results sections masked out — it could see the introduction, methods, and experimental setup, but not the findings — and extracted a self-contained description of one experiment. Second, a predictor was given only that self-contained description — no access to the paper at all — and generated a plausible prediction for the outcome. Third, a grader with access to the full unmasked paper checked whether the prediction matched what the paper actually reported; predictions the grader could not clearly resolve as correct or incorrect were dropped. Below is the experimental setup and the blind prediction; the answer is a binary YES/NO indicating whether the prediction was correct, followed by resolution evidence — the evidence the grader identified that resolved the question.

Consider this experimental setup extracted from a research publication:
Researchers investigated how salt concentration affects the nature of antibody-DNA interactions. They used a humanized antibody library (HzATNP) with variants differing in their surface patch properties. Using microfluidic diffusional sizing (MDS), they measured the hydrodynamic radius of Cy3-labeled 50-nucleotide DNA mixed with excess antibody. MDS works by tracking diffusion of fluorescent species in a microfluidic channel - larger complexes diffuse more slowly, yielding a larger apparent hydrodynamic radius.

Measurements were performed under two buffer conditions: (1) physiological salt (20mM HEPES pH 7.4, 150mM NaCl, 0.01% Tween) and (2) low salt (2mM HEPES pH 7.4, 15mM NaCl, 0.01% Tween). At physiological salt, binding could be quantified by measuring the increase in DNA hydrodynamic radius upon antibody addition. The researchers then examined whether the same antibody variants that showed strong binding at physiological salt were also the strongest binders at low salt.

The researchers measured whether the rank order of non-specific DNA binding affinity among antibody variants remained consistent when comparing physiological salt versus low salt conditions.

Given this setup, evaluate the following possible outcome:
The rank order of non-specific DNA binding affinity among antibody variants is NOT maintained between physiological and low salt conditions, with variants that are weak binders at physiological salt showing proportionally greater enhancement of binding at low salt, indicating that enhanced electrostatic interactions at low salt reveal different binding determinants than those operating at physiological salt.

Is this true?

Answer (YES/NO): YES